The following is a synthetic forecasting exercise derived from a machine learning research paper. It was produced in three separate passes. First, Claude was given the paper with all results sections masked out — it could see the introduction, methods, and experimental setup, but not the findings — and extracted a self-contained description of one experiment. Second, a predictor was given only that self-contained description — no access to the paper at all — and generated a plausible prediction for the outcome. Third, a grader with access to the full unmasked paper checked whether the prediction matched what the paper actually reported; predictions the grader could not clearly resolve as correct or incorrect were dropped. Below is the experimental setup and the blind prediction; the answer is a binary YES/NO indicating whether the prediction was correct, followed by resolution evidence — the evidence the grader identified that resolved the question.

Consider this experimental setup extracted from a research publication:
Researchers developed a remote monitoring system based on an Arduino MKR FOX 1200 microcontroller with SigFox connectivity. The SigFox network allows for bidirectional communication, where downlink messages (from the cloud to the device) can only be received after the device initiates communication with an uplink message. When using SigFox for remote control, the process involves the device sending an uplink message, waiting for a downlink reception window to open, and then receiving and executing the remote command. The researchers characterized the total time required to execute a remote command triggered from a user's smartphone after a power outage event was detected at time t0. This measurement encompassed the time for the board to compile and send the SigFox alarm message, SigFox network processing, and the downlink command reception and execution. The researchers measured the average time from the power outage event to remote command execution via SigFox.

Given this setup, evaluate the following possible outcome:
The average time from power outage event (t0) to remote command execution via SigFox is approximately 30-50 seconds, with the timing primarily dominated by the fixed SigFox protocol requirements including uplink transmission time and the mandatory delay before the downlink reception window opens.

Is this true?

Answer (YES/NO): YES